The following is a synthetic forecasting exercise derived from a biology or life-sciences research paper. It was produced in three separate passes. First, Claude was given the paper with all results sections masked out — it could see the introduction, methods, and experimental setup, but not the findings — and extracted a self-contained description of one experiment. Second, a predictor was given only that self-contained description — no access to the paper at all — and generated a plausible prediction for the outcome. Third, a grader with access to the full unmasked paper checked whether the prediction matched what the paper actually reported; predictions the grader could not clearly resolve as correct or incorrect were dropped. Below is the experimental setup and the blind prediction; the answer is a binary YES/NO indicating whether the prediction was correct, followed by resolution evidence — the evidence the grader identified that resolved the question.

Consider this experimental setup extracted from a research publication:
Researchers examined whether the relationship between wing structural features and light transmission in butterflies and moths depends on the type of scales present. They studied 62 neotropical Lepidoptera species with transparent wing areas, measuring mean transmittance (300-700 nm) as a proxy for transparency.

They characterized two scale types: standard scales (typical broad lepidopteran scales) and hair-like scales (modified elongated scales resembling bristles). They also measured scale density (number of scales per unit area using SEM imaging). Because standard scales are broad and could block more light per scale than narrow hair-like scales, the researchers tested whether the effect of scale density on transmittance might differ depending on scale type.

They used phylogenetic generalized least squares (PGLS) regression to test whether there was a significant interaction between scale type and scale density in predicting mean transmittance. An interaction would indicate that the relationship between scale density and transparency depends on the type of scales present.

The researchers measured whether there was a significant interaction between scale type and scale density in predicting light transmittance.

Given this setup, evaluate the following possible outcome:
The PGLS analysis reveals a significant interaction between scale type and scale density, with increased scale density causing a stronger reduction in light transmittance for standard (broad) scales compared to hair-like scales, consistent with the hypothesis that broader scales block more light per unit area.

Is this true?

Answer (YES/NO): NO